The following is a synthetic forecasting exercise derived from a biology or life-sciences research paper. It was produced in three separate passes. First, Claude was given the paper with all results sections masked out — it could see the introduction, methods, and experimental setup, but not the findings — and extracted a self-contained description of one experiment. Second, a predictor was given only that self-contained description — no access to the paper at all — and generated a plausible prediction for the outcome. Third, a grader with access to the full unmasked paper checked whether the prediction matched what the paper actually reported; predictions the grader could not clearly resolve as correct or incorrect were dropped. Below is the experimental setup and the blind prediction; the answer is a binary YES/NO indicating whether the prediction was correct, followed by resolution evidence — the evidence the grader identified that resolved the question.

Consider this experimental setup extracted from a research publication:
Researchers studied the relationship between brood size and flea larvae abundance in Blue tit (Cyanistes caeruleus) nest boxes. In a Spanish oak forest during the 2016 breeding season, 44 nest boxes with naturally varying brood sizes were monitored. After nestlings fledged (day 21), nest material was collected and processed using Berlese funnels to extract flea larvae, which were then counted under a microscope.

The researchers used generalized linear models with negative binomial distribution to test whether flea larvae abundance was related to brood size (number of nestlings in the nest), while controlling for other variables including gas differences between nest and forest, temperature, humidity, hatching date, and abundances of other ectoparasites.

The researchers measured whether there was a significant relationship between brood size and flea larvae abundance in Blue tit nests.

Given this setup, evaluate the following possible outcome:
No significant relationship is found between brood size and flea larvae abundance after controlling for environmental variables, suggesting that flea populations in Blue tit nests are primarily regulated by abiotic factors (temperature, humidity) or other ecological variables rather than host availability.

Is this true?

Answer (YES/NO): NO